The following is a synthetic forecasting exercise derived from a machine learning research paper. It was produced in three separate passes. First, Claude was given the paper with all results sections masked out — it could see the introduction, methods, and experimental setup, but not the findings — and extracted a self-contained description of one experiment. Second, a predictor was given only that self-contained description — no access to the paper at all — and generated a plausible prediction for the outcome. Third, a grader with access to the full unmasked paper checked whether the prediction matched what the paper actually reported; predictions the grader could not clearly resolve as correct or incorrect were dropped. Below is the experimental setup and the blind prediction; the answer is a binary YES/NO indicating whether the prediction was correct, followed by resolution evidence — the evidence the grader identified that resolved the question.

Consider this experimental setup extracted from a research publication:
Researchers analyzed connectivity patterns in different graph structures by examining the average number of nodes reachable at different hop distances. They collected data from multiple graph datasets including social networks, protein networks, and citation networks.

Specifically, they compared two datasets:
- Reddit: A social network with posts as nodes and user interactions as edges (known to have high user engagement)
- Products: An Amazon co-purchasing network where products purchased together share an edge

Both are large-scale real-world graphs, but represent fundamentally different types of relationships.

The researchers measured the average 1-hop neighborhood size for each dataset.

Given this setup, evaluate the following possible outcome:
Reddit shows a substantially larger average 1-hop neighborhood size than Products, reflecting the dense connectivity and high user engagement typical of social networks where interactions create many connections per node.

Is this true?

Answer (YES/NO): YES